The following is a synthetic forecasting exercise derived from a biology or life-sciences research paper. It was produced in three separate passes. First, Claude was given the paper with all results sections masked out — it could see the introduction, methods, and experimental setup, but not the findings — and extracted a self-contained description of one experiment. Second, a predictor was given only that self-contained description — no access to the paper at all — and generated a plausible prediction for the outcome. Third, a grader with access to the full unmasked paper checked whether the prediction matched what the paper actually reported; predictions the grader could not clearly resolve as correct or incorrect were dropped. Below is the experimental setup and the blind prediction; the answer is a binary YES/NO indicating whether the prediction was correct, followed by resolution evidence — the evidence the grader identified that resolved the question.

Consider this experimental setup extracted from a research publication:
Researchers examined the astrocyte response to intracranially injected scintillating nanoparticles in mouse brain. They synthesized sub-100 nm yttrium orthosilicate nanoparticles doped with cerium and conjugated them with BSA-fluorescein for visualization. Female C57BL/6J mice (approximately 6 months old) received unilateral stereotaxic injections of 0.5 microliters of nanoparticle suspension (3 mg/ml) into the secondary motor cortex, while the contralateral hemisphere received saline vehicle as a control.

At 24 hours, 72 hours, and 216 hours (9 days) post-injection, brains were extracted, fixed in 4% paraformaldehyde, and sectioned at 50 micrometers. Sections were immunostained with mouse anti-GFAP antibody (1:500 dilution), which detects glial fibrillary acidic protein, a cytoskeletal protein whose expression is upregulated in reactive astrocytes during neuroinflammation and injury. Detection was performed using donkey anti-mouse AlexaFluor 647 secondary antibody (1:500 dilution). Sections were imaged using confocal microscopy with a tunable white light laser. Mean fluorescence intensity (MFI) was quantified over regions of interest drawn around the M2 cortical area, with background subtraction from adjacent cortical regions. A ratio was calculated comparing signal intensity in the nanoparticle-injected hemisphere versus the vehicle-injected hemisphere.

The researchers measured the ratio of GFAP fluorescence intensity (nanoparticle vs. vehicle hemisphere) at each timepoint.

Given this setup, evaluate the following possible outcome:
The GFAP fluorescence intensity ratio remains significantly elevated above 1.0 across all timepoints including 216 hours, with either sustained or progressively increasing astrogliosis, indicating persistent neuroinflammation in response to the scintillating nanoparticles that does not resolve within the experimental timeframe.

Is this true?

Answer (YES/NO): NO